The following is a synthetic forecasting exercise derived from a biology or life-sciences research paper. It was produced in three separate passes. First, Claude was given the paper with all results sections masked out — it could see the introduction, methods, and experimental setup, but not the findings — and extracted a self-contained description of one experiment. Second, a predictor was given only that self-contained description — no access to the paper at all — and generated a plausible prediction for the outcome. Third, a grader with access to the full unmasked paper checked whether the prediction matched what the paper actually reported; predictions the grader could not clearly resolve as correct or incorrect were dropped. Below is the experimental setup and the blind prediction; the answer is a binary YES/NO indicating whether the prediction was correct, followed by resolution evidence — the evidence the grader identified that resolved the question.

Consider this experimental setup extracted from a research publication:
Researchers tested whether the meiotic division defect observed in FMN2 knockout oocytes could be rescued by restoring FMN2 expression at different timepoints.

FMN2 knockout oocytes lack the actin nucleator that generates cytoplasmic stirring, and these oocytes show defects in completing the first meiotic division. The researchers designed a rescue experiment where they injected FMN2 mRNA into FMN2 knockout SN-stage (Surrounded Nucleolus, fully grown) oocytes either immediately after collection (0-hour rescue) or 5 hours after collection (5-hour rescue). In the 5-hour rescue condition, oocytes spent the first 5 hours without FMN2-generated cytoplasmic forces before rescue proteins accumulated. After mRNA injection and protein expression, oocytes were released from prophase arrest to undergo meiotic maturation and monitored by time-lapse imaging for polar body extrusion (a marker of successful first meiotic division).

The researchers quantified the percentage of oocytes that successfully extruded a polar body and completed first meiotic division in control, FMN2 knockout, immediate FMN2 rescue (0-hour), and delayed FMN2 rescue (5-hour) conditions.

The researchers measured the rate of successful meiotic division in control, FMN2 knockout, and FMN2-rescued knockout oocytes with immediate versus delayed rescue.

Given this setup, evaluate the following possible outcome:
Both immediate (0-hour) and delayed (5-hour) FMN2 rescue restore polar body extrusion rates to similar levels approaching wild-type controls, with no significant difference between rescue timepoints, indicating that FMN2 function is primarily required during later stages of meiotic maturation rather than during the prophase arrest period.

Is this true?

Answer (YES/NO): NO